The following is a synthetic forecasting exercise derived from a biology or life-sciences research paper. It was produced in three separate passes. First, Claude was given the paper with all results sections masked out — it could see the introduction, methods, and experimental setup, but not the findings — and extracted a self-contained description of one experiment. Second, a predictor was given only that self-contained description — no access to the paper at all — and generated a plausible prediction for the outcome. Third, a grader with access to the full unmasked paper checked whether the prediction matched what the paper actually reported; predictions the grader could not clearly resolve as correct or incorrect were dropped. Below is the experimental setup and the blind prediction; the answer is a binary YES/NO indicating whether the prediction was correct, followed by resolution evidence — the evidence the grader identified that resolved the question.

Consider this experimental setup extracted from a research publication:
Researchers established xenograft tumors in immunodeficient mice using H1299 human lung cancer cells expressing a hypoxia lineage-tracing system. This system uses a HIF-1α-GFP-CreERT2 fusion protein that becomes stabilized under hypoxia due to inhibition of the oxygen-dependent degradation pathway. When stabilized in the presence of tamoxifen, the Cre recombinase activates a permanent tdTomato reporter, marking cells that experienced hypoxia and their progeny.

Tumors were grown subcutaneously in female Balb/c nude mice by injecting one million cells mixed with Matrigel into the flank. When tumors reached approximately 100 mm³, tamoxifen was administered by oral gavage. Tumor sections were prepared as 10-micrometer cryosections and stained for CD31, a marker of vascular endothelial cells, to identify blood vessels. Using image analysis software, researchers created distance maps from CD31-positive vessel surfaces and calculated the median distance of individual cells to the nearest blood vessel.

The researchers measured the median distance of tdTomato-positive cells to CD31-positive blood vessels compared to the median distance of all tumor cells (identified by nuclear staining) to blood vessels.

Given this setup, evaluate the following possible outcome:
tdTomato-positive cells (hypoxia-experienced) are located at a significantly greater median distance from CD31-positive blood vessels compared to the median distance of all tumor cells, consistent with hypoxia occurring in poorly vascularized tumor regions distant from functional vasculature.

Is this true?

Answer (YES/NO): NO